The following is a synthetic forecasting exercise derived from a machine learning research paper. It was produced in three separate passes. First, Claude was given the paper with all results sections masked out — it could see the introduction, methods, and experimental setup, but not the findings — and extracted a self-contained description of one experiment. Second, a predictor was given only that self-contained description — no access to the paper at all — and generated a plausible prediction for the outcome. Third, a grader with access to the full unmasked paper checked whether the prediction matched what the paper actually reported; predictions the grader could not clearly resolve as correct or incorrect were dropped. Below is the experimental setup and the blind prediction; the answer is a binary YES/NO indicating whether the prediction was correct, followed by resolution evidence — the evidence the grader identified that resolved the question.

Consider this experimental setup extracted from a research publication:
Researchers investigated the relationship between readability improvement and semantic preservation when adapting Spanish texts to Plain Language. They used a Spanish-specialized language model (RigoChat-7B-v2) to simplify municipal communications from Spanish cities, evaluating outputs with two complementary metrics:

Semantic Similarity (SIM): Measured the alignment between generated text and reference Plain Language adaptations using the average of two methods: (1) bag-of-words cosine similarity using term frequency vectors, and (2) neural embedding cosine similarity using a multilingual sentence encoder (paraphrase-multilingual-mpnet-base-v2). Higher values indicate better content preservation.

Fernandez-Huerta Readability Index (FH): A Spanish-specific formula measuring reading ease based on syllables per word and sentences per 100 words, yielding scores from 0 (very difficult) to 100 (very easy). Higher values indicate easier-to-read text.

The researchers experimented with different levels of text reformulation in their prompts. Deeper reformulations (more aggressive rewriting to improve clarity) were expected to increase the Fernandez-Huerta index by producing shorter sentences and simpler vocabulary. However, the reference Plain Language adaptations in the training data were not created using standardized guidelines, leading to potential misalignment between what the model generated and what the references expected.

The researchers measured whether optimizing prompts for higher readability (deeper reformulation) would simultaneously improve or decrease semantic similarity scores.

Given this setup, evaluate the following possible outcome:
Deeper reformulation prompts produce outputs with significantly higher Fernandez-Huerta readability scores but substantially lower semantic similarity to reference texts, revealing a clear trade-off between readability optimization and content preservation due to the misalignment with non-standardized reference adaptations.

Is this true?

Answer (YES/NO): YES